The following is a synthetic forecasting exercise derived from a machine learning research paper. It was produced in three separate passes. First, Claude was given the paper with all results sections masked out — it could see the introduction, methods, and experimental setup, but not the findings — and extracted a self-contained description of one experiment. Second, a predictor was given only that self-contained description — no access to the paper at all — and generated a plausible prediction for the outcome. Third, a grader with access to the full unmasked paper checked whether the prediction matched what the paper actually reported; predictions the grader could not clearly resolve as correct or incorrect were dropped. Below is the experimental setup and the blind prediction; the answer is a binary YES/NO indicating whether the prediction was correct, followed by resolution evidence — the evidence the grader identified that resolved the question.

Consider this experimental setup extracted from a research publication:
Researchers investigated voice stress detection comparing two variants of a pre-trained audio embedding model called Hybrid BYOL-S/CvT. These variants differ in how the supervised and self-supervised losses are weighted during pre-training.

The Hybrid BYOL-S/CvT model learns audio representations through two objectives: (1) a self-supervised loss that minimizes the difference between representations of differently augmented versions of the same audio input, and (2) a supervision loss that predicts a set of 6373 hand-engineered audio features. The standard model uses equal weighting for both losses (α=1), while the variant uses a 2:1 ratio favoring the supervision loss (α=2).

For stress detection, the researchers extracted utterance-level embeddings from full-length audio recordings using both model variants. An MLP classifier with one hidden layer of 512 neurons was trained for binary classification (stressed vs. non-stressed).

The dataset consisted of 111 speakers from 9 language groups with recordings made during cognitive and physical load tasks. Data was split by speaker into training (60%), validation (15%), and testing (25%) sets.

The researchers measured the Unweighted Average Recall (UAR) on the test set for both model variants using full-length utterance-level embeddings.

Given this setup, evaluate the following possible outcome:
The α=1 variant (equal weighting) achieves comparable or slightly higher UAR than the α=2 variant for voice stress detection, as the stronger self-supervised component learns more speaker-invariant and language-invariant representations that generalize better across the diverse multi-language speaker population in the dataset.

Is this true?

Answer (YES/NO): NO